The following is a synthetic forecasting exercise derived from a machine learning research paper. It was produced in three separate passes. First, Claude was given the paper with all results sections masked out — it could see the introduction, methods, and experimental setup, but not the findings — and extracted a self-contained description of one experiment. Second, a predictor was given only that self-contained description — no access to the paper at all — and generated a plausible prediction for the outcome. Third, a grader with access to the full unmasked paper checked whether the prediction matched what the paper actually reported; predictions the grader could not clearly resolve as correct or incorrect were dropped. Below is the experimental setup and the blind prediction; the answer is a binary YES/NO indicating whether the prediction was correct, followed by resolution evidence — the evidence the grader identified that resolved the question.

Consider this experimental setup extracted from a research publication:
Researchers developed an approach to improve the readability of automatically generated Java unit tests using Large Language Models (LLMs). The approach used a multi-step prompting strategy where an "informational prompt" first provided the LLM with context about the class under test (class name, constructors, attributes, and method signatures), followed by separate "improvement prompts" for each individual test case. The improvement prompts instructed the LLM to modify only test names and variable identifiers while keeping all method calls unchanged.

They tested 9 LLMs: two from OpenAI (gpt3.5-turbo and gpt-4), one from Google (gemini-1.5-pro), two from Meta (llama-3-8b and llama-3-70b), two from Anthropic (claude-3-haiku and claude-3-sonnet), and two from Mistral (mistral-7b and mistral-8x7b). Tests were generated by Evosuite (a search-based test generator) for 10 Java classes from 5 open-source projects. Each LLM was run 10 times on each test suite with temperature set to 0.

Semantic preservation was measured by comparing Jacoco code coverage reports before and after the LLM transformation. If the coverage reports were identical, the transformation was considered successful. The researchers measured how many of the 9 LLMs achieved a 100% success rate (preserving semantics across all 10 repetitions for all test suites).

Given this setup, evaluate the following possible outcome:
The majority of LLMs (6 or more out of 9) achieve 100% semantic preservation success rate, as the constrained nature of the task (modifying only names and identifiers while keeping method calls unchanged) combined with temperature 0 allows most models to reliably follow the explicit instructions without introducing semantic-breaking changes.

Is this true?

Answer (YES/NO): NO